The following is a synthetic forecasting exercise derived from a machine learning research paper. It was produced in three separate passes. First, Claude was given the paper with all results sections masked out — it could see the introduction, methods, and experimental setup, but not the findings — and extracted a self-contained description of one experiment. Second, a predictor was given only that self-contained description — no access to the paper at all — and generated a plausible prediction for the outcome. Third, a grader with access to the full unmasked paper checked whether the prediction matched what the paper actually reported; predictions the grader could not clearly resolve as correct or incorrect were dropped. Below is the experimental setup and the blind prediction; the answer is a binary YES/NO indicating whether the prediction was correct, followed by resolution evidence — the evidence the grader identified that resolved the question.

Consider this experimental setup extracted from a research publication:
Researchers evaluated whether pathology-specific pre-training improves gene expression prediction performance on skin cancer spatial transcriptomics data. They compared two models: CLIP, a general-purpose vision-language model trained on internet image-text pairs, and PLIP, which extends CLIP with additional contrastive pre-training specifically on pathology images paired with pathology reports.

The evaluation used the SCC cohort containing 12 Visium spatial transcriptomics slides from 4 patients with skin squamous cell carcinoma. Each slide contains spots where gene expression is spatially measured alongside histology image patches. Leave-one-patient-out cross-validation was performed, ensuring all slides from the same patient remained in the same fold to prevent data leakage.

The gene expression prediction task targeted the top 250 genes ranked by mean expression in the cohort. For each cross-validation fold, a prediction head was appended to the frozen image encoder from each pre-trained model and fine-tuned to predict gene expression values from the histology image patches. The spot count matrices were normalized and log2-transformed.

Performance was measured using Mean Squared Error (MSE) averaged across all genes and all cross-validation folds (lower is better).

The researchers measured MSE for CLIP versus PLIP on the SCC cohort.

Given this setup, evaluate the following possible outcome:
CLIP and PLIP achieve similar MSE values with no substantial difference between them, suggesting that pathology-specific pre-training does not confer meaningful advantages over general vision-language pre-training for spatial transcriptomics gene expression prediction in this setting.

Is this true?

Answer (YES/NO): YES